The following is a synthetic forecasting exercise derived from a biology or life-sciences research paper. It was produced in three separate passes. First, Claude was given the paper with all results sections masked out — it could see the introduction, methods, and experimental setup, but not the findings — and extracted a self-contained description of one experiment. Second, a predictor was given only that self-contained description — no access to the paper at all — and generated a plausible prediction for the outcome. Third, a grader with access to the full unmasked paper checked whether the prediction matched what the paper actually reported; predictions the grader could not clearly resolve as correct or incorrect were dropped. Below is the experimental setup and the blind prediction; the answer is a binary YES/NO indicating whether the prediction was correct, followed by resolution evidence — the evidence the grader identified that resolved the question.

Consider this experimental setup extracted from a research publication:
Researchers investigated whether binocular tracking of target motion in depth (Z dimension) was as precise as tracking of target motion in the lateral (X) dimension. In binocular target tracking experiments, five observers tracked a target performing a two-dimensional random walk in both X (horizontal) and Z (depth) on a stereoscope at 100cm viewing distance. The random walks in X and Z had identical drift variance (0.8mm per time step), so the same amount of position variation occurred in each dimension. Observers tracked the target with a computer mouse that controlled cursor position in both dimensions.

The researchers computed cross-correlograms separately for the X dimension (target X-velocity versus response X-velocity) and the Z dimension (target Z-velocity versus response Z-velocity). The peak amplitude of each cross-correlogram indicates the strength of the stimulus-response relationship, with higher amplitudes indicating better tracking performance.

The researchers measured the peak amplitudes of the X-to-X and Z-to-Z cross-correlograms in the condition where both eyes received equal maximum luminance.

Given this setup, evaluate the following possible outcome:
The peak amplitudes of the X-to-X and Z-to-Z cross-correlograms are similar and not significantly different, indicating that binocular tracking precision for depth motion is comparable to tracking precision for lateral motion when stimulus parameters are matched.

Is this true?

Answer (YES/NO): NO